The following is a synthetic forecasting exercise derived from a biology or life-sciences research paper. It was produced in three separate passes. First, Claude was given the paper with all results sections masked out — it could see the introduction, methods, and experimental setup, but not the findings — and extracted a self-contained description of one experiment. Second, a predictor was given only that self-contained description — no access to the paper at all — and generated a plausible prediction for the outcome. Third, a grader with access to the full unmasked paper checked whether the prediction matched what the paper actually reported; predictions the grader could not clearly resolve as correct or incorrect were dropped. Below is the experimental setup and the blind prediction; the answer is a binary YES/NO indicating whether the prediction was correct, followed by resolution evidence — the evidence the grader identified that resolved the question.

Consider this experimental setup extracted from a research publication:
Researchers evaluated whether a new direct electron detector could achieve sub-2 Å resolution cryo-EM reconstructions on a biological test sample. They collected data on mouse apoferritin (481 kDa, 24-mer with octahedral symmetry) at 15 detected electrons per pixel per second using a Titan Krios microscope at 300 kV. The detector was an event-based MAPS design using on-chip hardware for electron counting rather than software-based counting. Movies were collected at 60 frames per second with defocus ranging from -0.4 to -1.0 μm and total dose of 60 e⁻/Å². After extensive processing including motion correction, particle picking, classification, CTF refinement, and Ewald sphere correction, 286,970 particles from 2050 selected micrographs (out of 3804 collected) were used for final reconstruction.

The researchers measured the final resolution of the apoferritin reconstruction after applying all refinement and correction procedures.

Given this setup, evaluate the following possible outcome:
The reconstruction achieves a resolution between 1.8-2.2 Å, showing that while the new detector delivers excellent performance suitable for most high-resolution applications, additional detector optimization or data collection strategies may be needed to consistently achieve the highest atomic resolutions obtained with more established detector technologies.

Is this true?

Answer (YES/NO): NO